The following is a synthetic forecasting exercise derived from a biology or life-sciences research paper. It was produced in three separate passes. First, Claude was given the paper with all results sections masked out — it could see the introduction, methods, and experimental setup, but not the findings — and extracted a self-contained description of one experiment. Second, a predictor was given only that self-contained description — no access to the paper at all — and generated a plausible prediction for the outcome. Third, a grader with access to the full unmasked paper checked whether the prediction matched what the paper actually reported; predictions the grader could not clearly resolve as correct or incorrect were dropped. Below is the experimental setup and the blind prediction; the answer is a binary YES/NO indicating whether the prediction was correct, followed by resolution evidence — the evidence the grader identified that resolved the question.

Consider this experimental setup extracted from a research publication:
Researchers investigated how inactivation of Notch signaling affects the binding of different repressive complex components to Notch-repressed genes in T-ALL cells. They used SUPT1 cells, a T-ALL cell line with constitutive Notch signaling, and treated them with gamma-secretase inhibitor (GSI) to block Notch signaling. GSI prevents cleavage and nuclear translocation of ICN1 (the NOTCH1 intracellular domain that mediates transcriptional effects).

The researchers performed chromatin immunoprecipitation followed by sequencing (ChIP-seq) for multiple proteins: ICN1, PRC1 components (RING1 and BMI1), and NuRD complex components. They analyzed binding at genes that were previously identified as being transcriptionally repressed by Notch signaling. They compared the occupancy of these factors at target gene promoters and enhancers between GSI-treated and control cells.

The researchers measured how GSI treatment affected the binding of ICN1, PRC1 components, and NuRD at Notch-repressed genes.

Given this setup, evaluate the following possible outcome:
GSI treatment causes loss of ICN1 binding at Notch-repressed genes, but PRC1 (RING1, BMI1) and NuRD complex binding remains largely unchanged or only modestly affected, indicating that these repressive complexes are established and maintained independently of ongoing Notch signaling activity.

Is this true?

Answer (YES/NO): NO